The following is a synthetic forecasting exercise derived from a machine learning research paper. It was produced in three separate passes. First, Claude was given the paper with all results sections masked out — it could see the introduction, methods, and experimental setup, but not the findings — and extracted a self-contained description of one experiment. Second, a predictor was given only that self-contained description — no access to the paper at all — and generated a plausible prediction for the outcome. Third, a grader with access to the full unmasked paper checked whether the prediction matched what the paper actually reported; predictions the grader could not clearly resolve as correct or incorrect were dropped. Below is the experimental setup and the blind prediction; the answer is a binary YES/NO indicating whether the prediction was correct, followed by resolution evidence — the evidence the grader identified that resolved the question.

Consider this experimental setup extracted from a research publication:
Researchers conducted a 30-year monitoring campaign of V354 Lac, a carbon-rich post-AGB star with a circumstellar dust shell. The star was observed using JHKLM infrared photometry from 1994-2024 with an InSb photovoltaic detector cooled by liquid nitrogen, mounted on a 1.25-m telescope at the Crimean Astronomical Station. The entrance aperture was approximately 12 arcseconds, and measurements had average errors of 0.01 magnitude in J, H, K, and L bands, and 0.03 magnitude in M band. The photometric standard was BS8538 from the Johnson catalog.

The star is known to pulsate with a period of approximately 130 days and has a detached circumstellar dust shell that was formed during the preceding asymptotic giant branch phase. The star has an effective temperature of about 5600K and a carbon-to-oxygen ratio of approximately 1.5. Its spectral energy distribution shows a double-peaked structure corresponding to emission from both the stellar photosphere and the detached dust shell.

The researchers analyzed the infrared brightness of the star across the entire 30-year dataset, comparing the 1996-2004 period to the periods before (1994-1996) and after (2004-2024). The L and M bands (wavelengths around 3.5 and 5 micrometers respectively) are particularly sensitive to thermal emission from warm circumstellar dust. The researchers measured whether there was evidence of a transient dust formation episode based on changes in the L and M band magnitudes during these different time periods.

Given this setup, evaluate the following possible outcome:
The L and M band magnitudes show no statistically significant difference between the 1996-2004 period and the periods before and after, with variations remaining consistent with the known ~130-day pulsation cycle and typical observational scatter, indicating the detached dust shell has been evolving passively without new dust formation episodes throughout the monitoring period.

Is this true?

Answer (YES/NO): NO